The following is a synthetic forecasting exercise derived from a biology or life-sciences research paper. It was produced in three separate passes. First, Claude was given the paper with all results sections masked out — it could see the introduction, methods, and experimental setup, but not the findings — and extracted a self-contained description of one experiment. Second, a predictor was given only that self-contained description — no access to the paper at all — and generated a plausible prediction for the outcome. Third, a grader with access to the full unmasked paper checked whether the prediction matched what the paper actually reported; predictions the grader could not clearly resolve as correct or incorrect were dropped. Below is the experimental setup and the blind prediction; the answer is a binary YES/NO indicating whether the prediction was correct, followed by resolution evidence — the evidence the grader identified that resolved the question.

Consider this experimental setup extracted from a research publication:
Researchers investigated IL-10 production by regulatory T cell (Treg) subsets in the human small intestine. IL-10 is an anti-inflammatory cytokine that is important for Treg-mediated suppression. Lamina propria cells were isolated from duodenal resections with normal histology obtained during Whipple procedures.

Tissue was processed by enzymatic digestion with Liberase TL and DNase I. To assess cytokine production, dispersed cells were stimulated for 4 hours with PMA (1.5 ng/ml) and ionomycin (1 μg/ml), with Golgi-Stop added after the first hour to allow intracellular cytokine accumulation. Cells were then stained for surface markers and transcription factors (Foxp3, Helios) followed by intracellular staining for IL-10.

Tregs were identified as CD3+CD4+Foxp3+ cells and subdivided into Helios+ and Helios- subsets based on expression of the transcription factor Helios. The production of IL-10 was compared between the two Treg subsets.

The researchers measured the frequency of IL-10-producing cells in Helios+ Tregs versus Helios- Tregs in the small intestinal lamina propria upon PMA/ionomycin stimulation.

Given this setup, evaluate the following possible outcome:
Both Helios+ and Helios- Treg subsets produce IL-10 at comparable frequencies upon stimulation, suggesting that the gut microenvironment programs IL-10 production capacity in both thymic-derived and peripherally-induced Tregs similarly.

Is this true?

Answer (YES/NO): NO